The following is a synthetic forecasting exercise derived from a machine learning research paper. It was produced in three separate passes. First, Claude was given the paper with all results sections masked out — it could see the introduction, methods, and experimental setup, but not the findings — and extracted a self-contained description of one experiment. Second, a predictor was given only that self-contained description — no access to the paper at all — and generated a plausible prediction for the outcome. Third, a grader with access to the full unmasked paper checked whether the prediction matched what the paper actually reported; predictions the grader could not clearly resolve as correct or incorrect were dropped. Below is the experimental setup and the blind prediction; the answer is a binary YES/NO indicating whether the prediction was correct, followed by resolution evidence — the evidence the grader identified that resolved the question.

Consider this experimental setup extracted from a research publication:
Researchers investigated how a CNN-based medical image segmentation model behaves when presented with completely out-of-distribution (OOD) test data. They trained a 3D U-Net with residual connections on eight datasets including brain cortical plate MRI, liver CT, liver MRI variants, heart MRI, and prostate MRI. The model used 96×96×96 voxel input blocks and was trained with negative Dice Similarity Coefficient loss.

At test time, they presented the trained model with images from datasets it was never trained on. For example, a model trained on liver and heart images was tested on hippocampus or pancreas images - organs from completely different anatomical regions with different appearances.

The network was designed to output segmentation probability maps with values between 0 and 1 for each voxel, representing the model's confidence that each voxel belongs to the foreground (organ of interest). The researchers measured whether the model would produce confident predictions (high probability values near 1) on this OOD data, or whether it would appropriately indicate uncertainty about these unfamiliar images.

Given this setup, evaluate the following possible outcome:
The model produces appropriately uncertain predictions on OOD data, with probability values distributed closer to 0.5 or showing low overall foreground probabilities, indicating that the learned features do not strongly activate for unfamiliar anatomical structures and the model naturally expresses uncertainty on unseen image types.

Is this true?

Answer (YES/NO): NO